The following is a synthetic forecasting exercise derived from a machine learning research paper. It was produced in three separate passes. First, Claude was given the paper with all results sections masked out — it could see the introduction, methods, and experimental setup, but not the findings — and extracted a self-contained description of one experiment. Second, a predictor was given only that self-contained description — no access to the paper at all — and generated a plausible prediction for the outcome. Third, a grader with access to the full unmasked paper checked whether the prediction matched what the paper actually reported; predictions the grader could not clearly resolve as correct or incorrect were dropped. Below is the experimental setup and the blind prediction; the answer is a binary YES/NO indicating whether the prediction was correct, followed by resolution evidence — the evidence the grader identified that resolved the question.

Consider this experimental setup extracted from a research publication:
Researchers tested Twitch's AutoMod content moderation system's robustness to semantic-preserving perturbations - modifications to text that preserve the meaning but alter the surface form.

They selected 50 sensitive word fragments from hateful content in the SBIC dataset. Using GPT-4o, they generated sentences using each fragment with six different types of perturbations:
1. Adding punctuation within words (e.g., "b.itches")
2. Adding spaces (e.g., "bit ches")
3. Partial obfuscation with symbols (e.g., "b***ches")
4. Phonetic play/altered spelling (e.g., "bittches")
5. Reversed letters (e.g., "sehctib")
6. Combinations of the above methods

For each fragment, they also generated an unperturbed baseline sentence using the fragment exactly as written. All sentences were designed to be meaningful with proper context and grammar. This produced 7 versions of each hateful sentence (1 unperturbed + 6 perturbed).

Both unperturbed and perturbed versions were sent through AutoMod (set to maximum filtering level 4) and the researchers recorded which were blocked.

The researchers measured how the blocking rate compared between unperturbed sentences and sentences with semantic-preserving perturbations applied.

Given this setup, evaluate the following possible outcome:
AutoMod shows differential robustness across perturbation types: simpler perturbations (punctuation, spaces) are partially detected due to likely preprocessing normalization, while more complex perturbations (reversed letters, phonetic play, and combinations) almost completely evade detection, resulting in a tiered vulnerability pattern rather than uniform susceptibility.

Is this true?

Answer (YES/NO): NO